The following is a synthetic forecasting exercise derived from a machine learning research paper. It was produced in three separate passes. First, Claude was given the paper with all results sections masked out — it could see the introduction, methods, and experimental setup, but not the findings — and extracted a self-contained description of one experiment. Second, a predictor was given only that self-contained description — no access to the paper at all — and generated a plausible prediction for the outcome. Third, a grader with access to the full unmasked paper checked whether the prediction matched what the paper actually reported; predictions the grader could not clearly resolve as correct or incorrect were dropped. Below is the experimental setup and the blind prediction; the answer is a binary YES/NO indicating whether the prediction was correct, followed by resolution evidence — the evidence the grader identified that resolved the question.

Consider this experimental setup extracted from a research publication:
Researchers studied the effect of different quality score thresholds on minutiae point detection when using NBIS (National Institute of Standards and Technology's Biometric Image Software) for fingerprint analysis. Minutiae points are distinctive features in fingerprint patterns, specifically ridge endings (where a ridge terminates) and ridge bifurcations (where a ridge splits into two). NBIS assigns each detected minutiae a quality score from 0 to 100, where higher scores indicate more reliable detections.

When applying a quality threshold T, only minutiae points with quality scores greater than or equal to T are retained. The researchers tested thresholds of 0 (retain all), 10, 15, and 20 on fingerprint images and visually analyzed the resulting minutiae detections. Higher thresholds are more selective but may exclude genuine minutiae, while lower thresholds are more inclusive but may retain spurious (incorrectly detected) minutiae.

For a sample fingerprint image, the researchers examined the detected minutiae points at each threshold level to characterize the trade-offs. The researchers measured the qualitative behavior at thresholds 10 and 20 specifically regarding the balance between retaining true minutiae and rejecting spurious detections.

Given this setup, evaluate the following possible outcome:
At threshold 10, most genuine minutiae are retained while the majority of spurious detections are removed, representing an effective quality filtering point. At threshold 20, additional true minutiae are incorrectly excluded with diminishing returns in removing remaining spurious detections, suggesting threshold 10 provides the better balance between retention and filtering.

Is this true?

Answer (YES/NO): NO